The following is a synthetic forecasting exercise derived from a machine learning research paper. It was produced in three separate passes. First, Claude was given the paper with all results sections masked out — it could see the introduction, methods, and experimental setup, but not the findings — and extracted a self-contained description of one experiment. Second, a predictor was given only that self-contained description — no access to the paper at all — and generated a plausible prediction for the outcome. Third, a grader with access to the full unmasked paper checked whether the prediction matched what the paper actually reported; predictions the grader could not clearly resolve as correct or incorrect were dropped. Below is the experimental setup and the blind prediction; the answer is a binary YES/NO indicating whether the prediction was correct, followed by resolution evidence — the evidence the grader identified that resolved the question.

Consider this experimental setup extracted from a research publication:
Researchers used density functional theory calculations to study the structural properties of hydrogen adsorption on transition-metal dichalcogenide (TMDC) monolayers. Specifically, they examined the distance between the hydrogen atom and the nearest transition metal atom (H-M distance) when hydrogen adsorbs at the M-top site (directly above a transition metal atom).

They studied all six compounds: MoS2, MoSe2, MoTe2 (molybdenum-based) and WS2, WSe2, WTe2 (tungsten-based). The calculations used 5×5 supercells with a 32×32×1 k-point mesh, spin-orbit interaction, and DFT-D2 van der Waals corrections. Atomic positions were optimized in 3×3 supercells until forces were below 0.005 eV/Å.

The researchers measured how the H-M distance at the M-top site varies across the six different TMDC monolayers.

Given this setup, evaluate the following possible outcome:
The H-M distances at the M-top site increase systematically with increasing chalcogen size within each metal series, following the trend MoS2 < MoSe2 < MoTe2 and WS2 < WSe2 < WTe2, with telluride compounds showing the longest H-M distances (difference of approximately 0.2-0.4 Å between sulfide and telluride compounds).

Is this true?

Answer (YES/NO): NO